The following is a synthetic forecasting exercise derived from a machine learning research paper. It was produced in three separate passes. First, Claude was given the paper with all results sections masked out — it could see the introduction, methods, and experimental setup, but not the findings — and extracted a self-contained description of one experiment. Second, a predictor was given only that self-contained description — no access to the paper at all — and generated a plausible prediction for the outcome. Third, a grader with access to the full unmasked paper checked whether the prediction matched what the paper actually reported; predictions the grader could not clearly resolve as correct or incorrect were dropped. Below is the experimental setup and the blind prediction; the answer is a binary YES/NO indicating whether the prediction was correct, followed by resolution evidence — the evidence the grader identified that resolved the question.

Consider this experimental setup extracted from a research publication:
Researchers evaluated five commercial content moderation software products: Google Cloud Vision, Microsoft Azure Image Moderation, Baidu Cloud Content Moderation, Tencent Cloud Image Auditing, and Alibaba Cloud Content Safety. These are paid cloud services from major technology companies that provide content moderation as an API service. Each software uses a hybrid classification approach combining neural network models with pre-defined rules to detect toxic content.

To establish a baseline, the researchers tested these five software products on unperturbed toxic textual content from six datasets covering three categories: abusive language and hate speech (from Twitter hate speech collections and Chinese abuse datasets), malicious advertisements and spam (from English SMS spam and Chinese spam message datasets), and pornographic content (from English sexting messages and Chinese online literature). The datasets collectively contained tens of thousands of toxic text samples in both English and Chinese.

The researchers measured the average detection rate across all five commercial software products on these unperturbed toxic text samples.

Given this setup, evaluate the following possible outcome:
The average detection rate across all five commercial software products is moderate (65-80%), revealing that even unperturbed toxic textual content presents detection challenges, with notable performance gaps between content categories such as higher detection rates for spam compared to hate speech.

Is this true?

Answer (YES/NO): NO